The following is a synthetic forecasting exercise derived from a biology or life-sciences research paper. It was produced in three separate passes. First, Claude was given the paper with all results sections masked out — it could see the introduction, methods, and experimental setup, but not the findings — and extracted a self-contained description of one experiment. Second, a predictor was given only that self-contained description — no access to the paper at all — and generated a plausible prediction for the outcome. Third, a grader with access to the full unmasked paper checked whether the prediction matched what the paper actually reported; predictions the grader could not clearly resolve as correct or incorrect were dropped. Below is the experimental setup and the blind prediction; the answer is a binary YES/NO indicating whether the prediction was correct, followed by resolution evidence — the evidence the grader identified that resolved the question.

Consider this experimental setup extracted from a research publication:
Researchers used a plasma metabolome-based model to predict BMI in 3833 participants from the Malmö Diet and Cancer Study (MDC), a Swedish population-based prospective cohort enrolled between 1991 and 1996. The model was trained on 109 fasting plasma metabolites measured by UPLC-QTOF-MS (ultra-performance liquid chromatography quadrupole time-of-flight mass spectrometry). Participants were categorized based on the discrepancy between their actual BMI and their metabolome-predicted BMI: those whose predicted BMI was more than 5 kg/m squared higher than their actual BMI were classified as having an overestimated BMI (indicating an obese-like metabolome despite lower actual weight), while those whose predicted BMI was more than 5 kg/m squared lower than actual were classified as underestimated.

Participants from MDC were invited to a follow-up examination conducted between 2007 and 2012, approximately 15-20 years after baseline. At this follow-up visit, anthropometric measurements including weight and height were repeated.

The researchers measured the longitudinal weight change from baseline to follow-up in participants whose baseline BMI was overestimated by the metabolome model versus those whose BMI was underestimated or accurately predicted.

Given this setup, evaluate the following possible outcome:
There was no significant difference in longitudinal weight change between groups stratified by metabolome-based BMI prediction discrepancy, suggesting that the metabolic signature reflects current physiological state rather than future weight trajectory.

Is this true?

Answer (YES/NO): YES